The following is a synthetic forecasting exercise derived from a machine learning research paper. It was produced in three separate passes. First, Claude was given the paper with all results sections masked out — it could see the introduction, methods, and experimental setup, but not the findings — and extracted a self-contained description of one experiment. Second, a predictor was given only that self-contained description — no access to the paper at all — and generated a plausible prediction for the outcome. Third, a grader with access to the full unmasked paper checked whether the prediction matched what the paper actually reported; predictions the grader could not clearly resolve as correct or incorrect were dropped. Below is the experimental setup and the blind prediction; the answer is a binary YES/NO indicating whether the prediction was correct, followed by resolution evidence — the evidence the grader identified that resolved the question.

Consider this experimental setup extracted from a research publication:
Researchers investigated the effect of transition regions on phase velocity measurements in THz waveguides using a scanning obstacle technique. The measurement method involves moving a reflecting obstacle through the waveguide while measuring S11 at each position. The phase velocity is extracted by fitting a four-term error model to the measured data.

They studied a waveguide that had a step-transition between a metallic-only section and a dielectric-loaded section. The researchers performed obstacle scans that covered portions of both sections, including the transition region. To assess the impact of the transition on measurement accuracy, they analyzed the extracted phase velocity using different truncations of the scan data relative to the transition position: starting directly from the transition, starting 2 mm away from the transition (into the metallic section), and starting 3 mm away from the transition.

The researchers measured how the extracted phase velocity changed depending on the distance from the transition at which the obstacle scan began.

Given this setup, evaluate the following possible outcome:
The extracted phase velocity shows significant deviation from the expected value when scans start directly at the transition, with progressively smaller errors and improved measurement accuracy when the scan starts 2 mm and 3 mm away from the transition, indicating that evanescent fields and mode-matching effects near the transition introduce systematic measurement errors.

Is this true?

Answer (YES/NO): YES